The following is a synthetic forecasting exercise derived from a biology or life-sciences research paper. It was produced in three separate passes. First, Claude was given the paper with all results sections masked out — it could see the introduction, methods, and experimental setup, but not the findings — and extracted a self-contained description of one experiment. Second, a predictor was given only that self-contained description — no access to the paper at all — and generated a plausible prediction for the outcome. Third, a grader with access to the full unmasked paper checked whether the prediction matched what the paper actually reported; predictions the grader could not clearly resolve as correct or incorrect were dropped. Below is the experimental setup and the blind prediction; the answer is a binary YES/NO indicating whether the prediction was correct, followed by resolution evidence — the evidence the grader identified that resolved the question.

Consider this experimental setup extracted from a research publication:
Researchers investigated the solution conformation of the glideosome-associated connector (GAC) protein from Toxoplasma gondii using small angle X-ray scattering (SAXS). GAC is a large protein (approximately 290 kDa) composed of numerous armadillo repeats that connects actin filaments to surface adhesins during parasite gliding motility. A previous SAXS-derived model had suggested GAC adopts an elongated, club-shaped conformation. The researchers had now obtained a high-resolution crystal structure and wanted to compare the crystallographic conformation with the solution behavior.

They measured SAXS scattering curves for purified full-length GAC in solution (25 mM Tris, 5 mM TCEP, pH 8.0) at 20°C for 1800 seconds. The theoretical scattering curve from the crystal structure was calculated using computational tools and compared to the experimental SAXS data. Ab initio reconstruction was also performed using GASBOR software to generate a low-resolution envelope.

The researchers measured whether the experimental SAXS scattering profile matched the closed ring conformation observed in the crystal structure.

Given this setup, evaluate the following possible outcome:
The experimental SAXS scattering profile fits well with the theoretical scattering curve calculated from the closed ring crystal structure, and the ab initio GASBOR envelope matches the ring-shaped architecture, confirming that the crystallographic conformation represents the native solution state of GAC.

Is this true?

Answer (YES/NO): NO